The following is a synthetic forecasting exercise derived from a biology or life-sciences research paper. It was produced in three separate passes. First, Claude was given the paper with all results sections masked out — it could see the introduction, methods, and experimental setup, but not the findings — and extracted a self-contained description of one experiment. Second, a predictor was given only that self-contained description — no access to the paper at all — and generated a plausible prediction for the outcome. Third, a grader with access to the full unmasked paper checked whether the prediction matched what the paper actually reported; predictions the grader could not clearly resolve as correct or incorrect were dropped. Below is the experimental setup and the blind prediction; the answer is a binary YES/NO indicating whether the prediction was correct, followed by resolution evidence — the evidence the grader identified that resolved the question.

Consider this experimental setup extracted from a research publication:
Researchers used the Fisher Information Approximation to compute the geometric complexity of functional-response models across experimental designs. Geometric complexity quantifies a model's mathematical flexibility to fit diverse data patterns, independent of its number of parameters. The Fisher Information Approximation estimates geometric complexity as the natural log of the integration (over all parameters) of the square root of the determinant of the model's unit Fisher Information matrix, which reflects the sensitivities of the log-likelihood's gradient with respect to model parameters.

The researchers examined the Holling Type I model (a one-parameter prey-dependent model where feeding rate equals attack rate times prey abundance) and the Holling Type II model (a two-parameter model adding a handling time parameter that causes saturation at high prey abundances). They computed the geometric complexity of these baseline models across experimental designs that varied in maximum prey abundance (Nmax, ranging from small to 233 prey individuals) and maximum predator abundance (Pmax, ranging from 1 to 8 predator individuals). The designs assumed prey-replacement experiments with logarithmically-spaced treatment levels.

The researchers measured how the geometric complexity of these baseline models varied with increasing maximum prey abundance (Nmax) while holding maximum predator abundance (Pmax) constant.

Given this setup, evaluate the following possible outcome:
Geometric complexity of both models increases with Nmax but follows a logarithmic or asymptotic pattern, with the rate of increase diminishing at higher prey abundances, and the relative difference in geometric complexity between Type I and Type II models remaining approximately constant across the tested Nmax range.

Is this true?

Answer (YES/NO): NO